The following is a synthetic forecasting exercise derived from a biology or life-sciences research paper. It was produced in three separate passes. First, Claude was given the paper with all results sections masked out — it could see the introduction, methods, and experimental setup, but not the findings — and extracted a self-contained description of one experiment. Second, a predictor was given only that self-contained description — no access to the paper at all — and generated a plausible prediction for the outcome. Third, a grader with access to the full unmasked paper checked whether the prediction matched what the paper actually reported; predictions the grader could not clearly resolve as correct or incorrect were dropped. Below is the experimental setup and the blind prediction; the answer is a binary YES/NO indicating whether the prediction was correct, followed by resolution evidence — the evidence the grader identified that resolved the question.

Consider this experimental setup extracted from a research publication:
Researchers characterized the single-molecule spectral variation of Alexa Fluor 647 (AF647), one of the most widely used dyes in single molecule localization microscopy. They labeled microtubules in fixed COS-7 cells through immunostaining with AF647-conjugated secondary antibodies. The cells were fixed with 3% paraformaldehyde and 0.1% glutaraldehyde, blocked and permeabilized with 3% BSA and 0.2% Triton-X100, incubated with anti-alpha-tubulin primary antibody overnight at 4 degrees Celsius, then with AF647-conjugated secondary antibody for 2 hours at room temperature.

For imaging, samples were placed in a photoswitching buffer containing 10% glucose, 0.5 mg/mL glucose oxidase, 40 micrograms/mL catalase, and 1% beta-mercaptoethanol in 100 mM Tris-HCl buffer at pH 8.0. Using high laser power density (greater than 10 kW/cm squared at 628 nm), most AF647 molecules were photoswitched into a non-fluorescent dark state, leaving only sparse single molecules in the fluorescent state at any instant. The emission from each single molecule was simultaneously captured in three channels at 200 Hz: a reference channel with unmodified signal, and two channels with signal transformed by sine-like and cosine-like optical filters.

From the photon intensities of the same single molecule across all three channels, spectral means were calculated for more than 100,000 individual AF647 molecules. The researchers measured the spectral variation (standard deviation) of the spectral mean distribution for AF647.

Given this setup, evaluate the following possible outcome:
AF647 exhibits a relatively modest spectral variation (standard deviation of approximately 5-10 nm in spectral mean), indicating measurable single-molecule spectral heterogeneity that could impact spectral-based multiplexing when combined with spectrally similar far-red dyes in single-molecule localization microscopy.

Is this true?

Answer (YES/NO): NO